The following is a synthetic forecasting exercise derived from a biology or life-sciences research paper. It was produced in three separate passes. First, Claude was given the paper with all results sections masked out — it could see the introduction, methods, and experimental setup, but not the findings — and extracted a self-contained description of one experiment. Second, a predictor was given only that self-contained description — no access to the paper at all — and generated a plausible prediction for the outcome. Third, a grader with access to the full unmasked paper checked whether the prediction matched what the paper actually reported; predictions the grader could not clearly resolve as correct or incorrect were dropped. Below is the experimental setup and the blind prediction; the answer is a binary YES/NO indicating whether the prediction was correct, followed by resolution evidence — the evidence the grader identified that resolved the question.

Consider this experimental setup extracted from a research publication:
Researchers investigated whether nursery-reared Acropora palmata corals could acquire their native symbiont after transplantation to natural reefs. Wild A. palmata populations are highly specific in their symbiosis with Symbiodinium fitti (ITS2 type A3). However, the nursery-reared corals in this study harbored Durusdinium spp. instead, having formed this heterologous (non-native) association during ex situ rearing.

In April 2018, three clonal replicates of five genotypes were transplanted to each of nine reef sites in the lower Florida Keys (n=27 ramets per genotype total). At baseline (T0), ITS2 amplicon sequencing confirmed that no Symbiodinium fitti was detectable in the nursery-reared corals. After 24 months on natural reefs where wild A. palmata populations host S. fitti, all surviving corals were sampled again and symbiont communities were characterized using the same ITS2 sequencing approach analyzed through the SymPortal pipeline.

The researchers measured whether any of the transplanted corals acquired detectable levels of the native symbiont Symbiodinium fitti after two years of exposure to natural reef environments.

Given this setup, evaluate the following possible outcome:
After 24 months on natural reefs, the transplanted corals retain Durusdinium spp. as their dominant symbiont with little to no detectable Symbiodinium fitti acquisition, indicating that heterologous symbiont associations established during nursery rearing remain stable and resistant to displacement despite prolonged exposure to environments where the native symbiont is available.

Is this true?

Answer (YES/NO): NO